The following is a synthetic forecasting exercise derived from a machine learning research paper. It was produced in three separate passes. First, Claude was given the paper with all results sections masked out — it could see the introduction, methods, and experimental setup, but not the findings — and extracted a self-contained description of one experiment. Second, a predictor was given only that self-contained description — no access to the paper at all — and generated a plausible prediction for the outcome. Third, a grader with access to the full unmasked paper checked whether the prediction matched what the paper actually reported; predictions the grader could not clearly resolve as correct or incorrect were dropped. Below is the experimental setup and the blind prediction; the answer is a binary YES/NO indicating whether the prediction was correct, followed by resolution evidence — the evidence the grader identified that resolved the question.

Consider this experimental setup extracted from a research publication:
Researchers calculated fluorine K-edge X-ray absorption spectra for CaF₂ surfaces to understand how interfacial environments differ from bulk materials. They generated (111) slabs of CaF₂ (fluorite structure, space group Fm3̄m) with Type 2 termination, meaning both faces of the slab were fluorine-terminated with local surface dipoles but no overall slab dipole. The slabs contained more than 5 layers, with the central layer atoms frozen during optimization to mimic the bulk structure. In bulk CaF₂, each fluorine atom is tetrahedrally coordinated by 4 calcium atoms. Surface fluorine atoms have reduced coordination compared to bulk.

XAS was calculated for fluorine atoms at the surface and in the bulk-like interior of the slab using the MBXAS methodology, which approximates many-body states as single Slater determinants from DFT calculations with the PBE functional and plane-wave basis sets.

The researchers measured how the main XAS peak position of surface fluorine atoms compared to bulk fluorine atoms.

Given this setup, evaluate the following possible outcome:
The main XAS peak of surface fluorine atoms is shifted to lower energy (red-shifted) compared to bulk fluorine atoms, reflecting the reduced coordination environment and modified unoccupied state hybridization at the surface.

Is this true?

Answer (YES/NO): YES